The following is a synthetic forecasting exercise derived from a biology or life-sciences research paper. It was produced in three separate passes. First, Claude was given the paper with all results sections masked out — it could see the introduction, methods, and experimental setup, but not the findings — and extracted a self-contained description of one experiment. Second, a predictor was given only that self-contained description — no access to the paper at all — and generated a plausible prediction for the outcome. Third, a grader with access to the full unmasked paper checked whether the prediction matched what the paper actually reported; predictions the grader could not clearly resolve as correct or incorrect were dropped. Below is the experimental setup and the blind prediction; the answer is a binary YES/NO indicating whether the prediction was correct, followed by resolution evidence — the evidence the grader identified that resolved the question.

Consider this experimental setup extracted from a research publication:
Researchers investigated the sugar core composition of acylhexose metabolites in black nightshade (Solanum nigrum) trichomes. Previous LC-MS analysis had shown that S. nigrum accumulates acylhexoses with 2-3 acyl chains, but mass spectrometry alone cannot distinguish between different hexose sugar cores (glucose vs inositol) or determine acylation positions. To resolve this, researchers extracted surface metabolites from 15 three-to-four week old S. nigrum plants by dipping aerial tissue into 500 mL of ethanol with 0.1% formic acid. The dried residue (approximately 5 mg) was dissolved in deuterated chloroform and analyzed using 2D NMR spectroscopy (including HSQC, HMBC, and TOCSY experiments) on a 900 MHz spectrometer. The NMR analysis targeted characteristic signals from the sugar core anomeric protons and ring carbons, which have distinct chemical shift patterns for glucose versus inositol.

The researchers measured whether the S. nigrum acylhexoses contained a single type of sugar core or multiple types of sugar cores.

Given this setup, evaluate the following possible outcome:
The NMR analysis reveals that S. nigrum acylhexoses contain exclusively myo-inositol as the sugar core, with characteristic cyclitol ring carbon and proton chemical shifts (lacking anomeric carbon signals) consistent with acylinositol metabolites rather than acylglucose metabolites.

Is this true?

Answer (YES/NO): NO